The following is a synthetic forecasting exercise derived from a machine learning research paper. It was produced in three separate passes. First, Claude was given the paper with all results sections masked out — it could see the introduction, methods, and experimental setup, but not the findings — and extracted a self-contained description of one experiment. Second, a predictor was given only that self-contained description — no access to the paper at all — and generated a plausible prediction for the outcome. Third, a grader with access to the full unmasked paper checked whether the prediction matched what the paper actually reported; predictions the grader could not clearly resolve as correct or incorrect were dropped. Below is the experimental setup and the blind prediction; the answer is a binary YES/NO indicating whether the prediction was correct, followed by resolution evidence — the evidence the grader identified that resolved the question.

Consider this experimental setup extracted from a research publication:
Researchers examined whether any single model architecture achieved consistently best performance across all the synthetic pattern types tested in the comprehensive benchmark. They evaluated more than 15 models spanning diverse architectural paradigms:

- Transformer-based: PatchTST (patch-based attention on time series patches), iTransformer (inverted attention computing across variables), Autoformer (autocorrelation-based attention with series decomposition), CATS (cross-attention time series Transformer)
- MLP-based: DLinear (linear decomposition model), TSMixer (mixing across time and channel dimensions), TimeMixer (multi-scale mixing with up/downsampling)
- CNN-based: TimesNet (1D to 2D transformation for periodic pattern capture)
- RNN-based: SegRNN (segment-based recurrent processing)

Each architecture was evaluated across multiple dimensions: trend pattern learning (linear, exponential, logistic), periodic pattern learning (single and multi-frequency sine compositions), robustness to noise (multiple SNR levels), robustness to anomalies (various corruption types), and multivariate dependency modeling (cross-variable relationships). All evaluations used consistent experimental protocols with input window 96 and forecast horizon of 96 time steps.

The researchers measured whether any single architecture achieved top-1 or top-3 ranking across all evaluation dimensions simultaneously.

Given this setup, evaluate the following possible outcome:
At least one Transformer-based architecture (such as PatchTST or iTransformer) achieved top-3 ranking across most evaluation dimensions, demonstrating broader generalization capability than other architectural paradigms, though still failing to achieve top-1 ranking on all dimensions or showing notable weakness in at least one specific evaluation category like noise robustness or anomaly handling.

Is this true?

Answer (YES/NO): NO